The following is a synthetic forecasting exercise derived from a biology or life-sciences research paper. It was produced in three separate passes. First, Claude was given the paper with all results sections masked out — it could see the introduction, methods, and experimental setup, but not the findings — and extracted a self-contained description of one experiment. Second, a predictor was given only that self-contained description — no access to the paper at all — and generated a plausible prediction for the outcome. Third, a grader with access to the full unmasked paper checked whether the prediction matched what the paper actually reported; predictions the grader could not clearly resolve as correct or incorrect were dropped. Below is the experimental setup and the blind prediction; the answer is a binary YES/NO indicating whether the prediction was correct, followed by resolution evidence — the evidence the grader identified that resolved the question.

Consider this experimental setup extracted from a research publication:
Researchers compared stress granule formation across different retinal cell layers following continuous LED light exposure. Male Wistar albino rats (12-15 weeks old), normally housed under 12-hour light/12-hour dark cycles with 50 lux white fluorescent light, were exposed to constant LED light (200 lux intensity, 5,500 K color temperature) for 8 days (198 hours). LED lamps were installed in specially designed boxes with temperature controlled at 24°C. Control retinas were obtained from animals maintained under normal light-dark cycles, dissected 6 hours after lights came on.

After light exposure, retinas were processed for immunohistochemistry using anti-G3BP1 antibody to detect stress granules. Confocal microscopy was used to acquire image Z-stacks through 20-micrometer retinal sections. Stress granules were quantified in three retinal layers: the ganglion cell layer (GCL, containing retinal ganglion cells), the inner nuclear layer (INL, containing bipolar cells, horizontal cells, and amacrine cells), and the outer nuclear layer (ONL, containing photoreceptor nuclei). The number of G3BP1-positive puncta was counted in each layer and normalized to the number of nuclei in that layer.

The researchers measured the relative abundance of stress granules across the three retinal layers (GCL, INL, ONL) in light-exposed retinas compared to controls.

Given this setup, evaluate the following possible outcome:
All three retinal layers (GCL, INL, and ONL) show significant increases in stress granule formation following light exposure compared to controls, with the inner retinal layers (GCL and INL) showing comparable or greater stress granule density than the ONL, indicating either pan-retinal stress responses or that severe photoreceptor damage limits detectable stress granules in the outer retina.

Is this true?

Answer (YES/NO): NO